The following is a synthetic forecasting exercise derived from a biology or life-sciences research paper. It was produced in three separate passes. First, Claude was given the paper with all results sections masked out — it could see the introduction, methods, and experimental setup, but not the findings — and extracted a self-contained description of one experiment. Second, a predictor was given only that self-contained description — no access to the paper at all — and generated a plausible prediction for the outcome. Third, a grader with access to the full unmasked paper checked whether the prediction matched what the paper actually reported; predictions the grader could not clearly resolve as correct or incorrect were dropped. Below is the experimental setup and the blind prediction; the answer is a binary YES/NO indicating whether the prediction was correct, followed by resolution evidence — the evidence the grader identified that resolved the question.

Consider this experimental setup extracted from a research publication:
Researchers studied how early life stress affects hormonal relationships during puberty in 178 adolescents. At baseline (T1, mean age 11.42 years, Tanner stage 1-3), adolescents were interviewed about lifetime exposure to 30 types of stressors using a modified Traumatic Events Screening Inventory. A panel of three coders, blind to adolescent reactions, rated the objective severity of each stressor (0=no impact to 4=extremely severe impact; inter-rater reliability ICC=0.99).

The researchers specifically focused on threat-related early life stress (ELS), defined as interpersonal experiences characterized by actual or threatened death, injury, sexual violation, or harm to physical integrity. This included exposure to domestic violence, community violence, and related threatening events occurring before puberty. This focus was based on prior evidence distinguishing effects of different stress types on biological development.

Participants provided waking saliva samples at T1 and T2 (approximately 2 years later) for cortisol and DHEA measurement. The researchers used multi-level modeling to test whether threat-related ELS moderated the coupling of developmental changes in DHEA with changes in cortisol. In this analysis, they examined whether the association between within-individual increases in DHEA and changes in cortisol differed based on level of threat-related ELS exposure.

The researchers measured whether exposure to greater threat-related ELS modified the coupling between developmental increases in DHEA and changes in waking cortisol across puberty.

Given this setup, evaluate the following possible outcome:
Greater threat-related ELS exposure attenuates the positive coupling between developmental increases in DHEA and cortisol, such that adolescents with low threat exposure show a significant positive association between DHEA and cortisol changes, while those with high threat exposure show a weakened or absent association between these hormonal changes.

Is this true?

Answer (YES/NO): YES